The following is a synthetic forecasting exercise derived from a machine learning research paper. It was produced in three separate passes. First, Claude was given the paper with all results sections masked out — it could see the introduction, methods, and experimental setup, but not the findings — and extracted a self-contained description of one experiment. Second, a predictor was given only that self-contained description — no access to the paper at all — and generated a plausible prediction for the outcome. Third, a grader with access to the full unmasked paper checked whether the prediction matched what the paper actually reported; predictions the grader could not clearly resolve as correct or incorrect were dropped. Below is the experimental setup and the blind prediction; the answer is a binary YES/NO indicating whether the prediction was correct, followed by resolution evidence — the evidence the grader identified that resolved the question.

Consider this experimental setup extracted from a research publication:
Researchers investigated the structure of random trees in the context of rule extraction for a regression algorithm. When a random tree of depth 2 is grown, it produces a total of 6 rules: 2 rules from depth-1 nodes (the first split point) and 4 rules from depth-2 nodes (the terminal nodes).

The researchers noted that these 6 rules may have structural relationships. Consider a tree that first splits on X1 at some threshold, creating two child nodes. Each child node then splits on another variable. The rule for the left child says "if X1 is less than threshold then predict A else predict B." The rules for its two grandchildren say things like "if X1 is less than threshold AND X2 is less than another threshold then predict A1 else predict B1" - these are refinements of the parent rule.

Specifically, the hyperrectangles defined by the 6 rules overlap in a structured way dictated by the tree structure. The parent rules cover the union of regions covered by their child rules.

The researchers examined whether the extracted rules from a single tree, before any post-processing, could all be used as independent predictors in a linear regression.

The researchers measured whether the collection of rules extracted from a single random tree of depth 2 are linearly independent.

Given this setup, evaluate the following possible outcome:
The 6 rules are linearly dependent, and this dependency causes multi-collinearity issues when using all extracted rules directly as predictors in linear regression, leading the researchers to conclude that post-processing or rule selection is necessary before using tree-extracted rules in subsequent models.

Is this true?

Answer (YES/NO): YES